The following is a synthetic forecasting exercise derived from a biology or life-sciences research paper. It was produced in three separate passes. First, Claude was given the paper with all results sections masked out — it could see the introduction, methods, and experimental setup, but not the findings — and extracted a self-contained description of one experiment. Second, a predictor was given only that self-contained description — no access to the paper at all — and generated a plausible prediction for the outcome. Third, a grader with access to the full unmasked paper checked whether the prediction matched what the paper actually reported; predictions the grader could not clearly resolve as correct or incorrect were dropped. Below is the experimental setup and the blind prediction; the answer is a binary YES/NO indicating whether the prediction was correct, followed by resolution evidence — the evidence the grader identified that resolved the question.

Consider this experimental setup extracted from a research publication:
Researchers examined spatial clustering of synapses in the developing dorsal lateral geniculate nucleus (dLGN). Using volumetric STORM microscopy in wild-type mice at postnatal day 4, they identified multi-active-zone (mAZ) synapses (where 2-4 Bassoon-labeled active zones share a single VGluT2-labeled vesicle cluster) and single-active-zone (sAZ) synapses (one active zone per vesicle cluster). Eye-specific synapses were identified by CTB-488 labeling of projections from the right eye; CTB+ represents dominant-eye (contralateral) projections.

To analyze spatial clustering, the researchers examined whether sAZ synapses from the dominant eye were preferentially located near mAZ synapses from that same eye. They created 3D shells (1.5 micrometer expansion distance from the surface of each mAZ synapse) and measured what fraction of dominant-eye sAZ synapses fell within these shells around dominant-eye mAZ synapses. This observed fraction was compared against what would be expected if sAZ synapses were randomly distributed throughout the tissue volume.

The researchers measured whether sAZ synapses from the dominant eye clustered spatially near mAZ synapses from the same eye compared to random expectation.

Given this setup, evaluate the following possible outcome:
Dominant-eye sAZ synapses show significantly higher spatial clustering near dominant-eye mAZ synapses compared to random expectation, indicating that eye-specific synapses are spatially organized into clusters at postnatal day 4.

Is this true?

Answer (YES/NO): YES